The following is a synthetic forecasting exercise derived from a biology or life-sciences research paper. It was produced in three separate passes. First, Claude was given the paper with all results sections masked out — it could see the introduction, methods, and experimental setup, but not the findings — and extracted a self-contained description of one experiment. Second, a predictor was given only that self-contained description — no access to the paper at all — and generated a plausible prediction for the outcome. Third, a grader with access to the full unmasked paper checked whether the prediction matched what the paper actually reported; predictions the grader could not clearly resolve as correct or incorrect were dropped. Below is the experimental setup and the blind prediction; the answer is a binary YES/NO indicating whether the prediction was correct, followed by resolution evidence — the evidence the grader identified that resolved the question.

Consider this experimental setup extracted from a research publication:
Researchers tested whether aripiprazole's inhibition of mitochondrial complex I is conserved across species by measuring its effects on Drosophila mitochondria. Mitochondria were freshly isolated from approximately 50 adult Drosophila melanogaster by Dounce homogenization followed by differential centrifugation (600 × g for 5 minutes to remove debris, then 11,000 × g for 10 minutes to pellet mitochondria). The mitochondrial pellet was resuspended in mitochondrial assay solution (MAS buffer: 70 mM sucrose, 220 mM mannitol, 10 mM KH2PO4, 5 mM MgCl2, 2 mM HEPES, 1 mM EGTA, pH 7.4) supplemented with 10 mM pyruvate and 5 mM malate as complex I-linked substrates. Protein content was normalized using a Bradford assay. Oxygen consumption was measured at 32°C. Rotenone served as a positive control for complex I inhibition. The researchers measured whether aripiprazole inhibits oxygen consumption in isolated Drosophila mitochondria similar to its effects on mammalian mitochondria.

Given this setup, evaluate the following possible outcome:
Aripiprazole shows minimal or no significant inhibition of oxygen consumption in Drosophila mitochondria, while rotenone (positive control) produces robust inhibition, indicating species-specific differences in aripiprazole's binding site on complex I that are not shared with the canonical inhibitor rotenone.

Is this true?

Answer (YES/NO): NO